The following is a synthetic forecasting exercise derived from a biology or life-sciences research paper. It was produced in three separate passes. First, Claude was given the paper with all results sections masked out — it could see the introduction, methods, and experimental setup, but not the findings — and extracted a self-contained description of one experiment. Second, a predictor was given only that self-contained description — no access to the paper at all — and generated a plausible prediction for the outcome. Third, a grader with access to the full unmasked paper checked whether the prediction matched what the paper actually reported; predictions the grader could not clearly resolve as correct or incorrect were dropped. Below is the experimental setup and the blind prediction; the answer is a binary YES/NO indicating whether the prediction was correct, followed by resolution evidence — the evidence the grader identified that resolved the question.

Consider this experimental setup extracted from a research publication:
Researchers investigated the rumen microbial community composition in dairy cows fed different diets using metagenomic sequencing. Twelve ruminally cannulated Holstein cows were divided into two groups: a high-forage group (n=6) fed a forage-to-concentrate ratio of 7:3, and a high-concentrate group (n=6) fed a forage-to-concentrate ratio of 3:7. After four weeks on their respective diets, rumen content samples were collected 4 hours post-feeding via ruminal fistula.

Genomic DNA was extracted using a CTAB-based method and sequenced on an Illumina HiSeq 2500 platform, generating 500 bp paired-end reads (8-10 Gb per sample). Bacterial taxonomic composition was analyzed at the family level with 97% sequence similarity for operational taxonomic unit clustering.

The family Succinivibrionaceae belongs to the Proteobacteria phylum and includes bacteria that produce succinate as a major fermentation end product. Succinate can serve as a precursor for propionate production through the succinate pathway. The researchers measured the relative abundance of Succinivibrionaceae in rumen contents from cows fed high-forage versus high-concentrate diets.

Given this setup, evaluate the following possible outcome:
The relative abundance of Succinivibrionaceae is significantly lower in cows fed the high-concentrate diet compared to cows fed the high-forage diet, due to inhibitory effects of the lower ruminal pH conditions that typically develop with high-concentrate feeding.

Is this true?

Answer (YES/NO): YES